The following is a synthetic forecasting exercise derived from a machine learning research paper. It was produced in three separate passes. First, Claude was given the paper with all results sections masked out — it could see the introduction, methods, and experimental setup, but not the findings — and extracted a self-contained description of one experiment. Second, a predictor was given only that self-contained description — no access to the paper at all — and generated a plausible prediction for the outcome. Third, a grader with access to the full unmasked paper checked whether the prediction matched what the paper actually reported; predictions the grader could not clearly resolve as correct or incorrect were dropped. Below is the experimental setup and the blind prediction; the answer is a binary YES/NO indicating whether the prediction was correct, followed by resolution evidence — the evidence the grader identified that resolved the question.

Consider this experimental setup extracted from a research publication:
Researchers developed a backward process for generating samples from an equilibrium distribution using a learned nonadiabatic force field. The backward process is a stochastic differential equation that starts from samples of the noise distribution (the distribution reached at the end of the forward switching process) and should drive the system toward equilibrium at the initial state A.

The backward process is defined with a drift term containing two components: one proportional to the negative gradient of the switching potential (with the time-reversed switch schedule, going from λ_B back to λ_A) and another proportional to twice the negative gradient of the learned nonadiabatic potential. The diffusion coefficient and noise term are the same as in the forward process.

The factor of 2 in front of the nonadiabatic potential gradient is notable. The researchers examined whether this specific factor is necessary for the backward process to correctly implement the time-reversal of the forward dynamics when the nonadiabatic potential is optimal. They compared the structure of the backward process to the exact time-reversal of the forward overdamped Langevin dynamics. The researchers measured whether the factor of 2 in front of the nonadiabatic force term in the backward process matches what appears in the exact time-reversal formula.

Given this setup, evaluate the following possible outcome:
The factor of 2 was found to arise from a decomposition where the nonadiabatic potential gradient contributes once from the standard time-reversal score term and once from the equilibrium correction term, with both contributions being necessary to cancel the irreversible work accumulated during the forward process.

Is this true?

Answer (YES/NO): NO